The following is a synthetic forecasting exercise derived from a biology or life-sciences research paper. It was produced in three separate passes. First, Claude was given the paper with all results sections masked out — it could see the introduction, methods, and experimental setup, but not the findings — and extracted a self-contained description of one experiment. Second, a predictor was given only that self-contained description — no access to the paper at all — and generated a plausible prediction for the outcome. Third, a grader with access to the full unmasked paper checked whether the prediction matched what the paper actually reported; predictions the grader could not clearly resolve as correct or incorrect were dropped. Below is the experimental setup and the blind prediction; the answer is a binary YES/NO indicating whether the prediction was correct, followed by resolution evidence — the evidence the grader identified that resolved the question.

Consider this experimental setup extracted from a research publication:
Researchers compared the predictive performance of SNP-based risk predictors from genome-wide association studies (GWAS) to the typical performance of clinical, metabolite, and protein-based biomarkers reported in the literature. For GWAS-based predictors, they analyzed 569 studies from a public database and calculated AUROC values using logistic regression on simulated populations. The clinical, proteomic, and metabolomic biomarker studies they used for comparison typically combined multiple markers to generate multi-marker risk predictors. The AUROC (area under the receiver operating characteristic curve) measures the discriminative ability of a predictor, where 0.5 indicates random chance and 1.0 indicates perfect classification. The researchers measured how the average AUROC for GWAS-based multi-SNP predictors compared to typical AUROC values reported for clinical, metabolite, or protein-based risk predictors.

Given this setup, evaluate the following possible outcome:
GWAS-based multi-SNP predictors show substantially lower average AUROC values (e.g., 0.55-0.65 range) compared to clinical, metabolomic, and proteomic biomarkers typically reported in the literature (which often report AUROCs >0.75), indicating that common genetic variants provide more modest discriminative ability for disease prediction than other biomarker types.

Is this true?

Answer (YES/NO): YES